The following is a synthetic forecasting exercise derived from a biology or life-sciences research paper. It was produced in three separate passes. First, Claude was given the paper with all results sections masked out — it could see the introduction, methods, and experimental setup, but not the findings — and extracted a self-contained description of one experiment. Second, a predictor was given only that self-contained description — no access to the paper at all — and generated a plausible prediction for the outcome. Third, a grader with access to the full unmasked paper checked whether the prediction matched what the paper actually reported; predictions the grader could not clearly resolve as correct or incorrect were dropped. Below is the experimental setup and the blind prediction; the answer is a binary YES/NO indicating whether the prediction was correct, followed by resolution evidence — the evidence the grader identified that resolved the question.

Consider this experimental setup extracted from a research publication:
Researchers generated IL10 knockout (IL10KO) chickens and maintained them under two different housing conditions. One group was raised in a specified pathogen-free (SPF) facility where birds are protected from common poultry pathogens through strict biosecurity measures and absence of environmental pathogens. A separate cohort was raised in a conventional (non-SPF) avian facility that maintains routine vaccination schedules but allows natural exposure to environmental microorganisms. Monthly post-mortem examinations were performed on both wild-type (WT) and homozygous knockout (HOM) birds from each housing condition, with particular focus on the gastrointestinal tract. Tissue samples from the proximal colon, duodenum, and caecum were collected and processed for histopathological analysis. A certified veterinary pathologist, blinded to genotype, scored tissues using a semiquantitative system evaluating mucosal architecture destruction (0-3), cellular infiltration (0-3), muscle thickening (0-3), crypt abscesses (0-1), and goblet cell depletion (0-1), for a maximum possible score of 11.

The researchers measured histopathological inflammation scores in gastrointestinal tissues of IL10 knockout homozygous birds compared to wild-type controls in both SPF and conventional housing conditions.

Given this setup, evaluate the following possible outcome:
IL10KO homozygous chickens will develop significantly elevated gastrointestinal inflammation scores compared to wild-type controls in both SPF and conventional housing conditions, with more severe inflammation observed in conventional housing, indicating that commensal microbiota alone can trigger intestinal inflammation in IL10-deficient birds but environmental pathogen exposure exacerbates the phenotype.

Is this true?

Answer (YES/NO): NO